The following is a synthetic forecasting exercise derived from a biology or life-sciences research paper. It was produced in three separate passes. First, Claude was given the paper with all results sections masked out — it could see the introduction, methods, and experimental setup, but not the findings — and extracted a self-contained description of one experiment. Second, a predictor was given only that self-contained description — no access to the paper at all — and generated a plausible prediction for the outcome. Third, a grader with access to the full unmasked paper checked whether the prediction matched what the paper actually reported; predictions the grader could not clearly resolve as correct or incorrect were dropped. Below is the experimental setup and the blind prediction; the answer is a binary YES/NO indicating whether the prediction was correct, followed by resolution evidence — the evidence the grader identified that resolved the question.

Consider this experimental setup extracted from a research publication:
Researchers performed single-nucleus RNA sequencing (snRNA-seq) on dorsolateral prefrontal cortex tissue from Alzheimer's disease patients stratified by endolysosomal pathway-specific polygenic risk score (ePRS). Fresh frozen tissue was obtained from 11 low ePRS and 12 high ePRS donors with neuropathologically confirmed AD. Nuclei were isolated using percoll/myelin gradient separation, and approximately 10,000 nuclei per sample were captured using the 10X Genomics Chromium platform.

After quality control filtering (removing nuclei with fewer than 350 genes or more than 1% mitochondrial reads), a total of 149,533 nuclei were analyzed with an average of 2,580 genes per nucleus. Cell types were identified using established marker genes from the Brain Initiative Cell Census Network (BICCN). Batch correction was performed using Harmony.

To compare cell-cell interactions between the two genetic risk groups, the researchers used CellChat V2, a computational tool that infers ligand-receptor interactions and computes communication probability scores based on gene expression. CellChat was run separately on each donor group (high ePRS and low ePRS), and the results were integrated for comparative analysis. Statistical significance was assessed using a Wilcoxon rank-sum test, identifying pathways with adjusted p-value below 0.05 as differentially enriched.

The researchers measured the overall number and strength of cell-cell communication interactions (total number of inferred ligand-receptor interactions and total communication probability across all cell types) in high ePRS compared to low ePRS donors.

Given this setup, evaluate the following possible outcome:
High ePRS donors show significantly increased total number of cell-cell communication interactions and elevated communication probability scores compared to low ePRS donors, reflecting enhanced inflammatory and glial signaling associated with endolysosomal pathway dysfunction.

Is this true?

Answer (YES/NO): NO